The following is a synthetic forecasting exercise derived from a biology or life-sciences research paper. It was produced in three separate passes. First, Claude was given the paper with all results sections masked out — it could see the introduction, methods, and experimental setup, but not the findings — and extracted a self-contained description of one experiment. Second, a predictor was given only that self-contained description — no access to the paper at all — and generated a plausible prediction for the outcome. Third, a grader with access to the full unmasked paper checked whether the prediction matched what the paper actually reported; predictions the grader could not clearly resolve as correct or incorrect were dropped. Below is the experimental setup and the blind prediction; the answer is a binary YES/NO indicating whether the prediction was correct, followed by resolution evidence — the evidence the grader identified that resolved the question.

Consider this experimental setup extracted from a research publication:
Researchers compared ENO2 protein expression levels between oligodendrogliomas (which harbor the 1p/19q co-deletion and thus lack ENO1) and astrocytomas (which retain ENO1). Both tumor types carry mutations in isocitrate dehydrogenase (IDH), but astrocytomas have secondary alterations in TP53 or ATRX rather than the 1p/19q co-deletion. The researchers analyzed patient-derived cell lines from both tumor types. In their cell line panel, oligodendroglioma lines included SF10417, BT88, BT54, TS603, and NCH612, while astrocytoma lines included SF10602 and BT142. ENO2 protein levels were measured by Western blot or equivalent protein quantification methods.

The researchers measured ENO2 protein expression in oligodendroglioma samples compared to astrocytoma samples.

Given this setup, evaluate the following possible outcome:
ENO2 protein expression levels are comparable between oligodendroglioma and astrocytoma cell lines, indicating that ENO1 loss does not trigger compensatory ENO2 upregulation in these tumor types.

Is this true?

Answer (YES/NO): NO